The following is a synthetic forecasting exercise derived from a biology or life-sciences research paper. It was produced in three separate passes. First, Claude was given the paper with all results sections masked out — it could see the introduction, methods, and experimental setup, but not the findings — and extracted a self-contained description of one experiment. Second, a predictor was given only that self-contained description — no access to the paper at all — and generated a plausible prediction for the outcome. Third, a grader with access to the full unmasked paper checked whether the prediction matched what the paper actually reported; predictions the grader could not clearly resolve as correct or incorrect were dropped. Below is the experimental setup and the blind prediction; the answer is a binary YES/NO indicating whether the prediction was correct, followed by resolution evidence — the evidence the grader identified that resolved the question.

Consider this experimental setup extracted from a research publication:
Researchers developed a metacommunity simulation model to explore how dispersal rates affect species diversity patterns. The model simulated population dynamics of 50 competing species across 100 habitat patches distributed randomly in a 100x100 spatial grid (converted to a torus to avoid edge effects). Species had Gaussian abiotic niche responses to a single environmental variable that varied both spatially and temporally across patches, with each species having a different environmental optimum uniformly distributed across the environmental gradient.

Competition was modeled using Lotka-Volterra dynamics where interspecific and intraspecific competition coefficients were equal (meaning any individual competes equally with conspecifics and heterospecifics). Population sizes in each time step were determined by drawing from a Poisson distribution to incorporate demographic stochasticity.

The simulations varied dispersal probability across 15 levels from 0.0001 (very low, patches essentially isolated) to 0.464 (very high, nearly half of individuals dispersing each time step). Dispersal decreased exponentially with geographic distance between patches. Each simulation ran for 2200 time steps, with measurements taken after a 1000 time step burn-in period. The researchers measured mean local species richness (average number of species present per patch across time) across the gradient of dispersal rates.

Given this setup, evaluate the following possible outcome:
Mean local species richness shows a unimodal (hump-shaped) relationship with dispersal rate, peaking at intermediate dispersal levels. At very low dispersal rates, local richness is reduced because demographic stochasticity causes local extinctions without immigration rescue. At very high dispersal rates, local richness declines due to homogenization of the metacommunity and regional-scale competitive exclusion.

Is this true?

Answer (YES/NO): YES